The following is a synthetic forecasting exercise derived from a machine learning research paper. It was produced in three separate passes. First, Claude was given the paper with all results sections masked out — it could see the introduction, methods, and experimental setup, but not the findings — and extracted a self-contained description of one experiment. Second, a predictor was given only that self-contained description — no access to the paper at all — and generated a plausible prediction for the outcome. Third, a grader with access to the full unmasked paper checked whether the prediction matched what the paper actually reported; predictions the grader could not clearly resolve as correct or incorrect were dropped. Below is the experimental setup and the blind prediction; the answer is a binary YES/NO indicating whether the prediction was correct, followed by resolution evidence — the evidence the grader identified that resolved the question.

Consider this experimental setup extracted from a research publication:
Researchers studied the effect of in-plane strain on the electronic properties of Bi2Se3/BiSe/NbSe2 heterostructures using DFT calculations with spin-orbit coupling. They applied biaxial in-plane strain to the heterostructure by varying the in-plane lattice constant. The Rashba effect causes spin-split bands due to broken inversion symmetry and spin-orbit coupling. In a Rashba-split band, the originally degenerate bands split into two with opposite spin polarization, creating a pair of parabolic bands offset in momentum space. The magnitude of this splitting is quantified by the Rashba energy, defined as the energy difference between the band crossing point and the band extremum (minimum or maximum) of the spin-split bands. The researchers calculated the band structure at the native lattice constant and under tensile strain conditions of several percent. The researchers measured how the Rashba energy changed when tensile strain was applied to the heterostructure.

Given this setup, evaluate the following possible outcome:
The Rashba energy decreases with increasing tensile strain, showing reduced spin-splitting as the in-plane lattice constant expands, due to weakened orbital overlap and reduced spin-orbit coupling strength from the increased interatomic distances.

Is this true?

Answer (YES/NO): NO